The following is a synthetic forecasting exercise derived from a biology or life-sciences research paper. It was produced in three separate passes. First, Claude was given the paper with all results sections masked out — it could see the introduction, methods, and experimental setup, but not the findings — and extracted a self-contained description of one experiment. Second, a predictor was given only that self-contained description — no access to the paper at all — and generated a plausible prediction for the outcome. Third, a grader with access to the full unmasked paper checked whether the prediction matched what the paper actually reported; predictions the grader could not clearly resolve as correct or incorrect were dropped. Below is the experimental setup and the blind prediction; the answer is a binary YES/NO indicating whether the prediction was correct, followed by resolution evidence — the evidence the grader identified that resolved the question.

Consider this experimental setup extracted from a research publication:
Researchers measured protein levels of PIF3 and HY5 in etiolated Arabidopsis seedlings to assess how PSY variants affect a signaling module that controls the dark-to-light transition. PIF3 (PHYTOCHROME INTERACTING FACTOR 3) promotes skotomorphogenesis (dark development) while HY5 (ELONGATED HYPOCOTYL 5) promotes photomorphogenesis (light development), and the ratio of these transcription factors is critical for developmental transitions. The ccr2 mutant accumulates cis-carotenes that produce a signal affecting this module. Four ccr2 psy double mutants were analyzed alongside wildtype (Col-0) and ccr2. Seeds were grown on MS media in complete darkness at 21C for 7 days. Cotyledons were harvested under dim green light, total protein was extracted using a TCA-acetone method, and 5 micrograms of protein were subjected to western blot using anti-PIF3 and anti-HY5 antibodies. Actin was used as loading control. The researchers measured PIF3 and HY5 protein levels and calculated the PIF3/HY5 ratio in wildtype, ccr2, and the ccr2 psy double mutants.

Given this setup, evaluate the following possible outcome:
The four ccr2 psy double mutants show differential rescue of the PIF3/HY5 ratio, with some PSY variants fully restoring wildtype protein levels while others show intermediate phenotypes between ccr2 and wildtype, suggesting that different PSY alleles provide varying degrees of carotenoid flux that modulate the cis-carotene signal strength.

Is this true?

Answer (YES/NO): NO